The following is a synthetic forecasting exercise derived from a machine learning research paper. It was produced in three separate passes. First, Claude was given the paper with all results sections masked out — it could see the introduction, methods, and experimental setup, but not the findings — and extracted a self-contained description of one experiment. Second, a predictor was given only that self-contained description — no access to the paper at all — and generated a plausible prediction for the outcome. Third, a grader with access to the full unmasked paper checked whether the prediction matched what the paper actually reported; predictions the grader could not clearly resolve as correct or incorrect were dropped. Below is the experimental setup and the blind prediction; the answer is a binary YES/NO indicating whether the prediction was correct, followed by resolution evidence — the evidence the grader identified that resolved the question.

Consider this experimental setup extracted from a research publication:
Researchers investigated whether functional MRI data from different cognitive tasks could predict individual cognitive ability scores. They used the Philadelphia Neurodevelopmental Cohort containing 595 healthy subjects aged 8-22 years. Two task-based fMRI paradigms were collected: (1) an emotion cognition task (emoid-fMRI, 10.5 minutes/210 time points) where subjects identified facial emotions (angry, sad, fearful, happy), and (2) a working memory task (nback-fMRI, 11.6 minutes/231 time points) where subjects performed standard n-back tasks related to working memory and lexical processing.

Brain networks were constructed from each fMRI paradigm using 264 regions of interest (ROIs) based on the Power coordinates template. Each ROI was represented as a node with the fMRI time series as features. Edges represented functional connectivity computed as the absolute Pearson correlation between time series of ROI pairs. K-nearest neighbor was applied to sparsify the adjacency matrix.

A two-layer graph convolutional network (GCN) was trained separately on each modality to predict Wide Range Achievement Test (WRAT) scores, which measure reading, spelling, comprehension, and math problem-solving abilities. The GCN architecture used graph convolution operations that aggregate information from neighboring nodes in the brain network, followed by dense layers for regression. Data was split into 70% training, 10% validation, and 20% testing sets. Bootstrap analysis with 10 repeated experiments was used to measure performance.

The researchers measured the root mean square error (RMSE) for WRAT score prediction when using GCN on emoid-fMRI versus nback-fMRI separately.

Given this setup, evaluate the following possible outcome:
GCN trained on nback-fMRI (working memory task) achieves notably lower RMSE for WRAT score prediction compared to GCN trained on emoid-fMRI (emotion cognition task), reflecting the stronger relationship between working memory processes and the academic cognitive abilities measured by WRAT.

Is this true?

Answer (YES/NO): NO